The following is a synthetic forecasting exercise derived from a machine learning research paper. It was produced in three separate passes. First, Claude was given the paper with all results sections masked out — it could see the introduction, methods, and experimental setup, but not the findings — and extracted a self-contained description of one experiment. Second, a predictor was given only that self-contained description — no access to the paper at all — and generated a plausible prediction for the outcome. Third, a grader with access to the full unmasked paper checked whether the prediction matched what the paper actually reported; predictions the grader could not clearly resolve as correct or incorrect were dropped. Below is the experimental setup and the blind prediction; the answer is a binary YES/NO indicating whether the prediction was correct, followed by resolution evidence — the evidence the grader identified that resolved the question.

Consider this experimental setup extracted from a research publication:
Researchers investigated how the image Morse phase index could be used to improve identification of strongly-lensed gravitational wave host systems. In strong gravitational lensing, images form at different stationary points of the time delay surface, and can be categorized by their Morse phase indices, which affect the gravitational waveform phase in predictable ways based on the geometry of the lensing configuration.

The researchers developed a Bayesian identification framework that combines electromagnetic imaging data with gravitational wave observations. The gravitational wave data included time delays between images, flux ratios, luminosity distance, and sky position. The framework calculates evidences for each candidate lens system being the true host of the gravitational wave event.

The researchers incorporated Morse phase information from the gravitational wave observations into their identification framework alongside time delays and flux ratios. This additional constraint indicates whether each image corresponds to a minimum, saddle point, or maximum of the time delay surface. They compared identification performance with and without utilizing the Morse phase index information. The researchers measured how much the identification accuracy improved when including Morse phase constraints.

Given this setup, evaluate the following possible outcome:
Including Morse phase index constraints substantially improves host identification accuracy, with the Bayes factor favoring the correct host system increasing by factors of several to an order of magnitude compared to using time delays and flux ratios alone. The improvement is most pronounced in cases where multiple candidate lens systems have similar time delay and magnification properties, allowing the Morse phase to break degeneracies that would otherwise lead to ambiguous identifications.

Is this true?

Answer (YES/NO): NO